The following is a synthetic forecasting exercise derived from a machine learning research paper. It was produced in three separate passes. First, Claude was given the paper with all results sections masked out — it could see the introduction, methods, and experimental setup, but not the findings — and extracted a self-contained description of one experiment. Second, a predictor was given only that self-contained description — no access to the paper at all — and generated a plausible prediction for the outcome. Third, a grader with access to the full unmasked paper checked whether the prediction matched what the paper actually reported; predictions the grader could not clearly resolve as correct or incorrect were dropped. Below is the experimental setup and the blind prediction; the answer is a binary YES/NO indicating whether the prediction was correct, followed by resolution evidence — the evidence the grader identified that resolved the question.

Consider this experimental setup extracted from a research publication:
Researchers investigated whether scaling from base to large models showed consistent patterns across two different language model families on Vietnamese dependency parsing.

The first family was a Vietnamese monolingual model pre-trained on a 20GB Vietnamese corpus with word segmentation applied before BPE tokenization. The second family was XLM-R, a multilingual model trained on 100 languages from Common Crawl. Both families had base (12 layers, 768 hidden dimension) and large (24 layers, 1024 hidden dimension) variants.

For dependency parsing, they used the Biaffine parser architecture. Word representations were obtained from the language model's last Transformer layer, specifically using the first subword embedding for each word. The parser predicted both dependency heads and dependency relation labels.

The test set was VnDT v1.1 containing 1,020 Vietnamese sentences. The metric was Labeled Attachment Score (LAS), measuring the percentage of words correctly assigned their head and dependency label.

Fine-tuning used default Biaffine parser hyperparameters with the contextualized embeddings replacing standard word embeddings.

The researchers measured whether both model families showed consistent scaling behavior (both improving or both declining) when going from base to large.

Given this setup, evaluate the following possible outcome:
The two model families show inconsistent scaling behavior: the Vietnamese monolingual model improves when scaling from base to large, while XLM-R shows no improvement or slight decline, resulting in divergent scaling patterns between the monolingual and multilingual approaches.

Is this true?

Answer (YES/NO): NO